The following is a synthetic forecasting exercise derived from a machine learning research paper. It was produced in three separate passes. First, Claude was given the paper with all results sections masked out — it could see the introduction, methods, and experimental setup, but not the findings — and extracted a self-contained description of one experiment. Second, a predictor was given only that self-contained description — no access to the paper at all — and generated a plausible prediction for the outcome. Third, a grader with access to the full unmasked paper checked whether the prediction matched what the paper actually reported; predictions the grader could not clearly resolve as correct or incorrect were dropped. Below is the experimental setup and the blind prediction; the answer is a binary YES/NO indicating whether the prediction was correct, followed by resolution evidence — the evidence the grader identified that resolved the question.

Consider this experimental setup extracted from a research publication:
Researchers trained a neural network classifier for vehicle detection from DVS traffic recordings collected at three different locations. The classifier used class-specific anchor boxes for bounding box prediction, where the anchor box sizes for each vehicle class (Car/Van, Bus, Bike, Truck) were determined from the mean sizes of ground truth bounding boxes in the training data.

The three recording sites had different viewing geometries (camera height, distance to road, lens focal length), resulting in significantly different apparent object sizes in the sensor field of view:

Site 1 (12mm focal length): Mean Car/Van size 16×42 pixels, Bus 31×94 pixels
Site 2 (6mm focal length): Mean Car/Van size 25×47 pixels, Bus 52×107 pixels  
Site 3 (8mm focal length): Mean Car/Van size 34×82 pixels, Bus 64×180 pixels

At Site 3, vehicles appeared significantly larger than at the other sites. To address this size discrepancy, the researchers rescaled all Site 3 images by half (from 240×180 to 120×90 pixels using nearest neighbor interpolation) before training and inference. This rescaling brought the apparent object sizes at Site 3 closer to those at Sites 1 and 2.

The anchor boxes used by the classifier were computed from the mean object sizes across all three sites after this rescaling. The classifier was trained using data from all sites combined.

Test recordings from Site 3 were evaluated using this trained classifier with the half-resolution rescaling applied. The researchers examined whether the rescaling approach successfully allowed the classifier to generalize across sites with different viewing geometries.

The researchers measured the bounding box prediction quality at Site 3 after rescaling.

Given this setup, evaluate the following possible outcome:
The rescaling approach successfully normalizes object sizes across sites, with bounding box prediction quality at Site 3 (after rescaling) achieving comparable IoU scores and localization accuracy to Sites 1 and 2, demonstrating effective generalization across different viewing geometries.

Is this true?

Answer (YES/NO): NO